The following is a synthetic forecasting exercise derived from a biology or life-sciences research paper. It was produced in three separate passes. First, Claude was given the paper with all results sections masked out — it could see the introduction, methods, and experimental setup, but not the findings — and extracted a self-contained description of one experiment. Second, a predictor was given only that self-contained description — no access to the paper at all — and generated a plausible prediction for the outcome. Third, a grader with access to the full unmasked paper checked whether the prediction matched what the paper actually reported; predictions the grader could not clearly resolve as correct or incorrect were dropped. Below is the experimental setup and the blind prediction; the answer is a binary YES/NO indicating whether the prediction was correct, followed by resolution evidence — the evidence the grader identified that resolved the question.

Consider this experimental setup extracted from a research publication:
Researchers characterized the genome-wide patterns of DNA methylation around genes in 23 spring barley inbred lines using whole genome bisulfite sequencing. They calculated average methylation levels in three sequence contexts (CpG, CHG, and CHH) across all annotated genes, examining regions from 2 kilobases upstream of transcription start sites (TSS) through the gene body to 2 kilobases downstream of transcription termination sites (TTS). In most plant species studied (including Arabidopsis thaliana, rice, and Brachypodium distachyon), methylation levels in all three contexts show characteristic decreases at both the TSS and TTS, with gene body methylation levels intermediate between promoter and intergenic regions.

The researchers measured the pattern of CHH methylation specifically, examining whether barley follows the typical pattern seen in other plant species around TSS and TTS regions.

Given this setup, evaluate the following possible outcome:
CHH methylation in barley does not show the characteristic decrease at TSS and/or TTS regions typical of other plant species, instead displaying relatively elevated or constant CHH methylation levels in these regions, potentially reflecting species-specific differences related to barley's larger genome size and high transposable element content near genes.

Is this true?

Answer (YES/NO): NO